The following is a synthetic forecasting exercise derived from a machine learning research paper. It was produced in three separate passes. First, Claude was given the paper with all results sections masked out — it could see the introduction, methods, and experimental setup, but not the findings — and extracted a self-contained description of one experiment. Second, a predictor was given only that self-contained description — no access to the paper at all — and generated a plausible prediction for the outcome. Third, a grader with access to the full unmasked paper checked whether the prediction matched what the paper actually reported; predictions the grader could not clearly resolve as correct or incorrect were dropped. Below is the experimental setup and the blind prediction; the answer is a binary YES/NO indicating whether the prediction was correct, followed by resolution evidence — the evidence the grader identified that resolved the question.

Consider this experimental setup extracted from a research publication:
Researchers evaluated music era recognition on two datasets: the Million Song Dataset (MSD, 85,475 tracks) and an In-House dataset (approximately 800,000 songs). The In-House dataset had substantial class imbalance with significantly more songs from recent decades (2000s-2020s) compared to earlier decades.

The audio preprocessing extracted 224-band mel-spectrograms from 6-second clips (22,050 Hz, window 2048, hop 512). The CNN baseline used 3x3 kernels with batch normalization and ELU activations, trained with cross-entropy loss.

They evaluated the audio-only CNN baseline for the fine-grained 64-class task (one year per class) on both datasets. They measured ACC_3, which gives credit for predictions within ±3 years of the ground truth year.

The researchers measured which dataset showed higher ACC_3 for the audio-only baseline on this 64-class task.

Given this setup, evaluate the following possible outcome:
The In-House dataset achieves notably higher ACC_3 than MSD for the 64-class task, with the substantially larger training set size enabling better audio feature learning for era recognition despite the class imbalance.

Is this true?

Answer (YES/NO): YES